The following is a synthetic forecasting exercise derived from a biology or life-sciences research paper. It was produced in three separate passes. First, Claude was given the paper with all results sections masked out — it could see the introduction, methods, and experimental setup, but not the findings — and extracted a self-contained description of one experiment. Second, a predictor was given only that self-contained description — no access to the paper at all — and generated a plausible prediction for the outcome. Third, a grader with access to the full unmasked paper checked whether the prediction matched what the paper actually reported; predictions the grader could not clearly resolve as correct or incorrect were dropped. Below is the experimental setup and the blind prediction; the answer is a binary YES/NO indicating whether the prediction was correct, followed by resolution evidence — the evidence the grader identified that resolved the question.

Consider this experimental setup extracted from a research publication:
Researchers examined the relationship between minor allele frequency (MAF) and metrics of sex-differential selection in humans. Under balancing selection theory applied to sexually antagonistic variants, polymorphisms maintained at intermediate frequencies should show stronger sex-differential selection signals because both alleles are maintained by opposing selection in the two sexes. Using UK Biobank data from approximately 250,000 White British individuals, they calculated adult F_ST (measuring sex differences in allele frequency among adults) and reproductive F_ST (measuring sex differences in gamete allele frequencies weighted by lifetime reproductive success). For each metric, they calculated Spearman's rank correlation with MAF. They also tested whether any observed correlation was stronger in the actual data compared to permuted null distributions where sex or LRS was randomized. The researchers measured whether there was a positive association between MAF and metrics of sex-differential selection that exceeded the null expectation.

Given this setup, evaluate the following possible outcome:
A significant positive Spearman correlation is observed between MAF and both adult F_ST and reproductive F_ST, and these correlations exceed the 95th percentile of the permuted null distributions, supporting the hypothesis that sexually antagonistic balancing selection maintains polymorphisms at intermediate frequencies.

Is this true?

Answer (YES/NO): NO